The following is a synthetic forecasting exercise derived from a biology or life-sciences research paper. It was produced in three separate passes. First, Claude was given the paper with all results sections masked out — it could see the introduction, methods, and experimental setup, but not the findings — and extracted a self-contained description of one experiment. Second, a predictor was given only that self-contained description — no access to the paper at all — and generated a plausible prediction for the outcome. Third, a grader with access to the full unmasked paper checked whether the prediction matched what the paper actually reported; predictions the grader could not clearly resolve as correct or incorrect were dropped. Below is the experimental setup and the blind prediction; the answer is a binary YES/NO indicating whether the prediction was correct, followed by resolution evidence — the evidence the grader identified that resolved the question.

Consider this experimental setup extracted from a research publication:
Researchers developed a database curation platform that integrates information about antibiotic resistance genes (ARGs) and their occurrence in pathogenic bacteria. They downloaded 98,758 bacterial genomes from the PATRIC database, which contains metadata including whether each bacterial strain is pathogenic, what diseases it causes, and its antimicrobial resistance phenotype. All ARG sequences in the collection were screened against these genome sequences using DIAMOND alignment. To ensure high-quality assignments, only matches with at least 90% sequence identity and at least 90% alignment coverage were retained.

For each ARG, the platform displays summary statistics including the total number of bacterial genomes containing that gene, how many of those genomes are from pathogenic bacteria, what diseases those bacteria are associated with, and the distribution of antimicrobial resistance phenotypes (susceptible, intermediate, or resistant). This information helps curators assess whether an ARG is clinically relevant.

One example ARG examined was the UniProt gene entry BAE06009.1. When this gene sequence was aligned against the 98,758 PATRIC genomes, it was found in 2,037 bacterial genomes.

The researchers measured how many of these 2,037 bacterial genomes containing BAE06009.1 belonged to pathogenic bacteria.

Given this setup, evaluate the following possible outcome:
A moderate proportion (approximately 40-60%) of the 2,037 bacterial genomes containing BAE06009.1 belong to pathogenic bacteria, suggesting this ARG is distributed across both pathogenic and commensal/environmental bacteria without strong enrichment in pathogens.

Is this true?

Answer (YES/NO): YES